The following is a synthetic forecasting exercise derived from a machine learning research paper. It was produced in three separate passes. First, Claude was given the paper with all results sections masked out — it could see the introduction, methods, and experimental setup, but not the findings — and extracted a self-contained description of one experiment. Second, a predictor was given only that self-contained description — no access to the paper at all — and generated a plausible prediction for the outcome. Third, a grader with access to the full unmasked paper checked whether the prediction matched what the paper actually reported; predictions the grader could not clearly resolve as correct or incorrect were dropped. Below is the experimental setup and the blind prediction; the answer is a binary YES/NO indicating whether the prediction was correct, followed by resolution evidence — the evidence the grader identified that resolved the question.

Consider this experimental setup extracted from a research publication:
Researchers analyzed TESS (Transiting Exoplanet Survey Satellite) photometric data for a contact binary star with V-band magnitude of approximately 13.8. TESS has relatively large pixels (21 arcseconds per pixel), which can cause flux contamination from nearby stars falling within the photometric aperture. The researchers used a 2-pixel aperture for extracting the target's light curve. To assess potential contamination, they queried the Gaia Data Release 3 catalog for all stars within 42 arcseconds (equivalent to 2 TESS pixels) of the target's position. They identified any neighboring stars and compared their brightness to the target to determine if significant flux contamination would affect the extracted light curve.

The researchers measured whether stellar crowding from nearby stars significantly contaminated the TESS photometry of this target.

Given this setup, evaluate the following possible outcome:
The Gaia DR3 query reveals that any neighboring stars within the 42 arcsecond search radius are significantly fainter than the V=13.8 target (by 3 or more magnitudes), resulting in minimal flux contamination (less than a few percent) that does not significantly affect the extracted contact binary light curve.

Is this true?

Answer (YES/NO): YES